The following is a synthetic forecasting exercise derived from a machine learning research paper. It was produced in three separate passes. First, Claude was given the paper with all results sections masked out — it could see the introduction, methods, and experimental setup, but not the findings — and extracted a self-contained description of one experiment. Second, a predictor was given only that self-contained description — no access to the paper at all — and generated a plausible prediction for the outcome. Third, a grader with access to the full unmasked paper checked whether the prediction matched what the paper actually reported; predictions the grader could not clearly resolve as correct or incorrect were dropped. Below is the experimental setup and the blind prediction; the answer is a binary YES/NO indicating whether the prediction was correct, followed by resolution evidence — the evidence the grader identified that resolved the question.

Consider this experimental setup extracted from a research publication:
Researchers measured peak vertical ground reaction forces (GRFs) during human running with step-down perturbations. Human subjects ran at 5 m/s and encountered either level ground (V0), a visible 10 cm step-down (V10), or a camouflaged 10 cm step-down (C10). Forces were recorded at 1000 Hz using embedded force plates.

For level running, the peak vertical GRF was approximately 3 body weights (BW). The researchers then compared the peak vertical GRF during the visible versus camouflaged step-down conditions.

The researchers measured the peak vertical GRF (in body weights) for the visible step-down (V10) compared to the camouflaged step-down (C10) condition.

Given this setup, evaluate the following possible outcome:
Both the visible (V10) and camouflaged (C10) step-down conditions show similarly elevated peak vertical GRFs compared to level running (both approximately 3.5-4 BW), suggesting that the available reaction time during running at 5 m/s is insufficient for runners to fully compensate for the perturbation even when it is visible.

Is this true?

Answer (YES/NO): NO